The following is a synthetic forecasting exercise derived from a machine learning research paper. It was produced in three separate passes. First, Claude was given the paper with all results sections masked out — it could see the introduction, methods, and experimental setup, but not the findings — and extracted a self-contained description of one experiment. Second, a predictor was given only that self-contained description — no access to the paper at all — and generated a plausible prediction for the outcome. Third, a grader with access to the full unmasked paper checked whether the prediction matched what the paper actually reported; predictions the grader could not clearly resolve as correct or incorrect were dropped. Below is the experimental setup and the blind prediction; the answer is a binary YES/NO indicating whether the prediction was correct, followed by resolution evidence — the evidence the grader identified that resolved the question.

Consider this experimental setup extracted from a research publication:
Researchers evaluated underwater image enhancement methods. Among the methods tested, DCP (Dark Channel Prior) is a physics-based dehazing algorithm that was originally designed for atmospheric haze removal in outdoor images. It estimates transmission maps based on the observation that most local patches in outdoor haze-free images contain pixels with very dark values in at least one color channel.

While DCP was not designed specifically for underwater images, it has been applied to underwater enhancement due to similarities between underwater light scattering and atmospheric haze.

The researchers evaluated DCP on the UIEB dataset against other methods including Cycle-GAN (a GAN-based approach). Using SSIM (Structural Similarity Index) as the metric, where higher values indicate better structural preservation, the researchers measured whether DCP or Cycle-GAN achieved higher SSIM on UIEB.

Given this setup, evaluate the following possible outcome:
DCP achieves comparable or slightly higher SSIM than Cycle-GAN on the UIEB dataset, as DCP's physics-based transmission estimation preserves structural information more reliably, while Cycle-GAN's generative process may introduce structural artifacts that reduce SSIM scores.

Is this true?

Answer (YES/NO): YES